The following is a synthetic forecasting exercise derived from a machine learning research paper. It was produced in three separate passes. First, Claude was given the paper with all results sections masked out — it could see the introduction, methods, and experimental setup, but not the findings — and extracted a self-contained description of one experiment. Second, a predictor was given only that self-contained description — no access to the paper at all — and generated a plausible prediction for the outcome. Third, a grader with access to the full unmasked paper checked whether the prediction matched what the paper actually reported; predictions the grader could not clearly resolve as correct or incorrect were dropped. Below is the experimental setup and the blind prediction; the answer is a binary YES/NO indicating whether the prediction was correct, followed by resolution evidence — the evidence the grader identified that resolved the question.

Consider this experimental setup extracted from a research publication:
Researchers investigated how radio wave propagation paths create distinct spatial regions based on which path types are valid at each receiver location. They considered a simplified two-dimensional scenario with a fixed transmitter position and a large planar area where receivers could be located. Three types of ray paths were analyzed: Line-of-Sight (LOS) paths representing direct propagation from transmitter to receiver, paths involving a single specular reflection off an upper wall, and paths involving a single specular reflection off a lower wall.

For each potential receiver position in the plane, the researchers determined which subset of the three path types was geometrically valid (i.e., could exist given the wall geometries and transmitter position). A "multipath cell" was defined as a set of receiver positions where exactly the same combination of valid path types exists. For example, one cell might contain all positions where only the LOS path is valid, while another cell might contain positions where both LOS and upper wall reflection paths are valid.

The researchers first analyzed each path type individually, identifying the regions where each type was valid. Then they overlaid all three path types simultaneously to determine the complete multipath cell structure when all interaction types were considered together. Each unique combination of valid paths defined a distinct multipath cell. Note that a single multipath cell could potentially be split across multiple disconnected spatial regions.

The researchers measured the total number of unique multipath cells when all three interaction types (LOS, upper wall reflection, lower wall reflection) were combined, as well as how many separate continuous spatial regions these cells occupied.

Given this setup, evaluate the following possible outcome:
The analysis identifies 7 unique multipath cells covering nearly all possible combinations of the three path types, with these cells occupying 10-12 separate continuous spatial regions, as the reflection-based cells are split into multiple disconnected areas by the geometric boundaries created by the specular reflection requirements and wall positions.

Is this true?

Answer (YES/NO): YES